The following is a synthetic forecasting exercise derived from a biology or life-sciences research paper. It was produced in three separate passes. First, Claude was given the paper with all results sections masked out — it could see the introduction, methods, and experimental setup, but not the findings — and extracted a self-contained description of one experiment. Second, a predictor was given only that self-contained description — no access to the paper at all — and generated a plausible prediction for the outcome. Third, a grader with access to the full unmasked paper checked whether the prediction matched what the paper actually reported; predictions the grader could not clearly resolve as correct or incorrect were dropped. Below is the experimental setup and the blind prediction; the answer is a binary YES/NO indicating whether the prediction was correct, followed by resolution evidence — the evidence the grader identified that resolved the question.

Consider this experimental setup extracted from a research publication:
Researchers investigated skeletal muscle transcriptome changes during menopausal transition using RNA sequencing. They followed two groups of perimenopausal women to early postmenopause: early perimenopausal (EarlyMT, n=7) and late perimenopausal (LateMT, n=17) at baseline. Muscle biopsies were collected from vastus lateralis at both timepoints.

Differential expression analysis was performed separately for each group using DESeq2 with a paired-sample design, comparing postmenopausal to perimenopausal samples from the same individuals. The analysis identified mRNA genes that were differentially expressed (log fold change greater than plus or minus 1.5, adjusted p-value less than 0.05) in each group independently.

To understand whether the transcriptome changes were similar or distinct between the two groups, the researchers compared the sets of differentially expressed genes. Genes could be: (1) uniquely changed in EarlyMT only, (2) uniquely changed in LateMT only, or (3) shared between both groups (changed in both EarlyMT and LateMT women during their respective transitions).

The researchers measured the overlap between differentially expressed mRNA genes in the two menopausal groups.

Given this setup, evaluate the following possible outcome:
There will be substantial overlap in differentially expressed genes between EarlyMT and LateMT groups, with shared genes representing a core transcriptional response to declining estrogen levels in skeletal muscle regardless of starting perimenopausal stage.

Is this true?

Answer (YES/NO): NO